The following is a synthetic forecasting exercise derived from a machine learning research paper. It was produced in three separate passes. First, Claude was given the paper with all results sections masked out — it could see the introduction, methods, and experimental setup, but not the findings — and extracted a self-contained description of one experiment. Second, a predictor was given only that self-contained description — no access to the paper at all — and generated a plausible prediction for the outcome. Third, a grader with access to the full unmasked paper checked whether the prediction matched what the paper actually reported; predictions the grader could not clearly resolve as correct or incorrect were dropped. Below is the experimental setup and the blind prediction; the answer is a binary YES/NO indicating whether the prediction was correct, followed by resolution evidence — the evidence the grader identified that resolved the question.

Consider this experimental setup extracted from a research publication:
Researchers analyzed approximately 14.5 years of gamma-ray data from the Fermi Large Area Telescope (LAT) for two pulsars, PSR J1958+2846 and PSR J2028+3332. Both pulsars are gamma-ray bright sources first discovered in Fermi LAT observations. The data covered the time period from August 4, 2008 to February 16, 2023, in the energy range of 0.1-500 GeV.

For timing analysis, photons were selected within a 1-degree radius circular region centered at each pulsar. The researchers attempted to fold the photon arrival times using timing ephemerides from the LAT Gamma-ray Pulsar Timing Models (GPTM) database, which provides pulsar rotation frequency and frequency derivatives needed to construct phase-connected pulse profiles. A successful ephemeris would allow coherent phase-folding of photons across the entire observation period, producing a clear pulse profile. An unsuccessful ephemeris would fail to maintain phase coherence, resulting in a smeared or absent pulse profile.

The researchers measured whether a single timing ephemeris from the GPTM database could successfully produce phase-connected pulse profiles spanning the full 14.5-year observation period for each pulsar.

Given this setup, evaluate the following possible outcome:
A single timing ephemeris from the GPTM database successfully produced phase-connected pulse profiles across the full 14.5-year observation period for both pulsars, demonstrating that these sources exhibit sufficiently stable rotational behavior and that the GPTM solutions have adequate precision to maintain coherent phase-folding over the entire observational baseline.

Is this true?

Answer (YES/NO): NO